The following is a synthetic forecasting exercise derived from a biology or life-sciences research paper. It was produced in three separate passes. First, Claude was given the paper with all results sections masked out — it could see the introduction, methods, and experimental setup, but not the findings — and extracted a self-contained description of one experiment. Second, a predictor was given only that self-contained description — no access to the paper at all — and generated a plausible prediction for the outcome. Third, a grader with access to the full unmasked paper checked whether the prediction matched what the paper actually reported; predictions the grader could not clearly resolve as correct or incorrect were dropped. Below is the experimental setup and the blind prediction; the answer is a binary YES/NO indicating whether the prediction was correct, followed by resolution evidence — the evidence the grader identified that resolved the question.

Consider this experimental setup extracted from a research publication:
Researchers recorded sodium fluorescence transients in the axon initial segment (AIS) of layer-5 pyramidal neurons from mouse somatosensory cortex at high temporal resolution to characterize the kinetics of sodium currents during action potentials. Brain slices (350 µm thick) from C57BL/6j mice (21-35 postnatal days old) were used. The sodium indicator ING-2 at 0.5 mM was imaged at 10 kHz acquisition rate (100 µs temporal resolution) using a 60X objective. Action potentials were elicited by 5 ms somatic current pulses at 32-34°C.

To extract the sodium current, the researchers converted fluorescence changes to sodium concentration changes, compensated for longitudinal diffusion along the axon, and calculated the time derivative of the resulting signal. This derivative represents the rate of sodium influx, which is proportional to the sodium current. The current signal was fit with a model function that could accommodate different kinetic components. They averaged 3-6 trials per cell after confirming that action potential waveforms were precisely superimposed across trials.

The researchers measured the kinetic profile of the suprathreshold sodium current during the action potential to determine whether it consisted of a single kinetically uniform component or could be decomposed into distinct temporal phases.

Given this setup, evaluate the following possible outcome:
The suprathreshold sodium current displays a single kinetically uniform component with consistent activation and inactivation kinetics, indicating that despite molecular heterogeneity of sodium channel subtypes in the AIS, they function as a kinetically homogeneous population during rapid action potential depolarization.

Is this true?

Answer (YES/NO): NO